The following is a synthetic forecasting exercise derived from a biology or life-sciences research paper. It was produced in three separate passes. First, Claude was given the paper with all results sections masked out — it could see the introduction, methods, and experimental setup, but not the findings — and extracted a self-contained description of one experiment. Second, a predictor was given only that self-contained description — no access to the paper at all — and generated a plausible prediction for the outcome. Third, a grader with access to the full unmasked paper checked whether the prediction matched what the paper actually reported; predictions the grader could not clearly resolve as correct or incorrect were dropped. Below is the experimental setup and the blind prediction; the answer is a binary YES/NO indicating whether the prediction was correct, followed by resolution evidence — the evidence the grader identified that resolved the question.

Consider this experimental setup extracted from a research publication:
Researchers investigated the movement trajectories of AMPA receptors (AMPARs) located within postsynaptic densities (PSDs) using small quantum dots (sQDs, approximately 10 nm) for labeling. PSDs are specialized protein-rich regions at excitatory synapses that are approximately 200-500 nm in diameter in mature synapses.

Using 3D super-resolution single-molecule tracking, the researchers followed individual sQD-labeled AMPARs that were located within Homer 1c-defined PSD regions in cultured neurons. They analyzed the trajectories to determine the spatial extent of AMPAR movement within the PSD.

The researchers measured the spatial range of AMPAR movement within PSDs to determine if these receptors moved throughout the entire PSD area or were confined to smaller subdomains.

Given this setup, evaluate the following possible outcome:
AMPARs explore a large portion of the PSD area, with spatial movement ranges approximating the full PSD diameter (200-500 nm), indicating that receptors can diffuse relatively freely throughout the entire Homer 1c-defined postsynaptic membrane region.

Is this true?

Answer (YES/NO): NO